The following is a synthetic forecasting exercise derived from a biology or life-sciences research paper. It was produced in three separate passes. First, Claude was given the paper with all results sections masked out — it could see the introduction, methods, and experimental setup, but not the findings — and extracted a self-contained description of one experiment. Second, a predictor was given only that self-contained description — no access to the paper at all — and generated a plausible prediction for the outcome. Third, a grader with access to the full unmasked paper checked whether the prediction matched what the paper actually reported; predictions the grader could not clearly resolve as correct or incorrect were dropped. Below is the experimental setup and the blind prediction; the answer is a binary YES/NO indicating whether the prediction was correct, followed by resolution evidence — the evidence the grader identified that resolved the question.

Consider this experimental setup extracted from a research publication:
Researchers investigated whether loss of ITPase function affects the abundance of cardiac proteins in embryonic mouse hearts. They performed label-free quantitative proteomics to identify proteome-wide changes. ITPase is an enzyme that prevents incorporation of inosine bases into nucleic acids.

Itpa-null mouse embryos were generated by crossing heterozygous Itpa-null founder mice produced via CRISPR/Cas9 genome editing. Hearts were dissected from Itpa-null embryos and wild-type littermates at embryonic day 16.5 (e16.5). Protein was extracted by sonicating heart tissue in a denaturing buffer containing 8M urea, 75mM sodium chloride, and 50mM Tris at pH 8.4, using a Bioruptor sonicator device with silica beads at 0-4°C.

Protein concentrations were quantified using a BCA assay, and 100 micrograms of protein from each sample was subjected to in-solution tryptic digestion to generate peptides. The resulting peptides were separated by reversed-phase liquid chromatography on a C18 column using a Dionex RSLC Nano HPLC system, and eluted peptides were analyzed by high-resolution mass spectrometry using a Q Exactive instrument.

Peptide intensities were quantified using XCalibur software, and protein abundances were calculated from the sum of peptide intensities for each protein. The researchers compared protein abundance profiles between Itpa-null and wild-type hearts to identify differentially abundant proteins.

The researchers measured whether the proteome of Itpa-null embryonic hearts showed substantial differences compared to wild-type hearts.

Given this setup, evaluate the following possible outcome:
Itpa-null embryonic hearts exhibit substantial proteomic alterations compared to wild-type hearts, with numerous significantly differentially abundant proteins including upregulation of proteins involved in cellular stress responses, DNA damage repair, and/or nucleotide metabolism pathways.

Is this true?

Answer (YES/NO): NO